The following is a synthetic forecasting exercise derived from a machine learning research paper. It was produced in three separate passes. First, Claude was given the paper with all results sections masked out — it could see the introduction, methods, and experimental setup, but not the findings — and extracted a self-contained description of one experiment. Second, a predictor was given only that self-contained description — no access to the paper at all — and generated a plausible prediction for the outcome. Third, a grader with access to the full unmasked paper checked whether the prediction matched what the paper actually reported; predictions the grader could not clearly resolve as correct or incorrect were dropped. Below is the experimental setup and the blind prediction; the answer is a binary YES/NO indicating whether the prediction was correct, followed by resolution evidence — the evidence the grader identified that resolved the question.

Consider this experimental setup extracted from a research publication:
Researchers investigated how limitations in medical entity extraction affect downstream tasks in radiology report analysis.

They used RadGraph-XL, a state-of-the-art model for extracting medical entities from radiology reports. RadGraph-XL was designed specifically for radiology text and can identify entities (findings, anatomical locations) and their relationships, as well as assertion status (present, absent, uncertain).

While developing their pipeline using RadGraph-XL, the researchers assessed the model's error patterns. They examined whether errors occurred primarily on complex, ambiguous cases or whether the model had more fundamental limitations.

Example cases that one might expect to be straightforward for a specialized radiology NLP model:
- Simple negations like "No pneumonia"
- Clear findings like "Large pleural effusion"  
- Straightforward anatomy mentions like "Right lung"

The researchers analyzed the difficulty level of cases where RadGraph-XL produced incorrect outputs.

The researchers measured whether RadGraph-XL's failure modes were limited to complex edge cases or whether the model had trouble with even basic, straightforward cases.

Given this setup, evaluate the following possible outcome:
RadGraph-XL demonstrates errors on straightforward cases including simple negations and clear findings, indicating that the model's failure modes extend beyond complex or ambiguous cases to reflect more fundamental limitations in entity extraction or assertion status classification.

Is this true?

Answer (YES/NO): YES